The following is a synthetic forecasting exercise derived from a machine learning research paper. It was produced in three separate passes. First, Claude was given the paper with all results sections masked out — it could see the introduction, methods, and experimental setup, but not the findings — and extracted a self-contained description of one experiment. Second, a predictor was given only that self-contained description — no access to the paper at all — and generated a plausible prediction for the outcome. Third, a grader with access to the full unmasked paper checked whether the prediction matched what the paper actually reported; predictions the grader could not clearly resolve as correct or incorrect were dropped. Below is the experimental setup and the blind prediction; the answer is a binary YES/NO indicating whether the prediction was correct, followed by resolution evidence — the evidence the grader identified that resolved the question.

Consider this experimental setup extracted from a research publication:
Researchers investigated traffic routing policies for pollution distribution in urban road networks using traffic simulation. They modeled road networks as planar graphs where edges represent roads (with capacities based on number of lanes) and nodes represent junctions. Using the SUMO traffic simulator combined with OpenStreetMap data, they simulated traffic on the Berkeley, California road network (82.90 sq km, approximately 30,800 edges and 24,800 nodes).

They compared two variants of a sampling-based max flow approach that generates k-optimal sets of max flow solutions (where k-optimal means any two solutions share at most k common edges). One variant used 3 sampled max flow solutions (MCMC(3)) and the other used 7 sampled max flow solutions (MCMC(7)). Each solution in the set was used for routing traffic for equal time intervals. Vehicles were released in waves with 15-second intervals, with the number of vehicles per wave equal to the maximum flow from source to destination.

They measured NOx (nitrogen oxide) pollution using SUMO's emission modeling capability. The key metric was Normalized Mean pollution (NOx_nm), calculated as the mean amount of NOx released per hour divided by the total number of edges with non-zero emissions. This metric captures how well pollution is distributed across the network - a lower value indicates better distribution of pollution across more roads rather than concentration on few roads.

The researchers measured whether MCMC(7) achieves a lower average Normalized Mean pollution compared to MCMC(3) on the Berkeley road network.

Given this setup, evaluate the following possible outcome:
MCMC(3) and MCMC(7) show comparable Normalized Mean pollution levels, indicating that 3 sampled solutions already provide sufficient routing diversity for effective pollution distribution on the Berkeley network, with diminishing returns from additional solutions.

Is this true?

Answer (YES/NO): NO